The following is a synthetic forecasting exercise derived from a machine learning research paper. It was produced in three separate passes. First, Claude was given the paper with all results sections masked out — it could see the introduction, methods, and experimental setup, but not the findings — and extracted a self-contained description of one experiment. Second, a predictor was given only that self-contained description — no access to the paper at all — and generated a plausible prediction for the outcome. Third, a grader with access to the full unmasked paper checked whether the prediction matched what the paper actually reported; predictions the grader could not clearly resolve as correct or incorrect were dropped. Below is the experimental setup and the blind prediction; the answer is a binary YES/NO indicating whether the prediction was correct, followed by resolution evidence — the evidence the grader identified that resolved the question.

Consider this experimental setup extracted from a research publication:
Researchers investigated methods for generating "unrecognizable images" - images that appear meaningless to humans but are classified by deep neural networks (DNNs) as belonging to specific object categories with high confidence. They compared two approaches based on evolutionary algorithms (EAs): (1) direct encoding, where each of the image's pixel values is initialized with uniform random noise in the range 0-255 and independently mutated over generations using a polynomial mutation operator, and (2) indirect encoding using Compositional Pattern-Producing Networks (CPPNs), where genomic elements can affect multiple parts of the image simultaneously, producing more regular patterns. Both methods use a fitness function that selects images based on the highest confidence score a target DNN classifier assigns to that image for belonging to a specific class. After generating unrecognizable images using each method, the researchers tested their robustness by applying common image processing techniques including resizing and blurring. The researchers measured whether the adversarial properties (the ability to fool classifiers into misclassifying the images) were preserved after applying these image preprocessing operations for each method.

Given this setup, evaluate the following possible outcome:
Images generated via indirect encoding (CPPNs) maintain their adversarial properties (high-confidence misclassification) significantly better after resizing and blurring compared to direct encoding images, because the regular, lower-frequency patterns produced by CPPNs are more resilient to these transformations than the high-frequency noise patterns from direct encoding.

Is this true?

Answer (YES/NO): YES